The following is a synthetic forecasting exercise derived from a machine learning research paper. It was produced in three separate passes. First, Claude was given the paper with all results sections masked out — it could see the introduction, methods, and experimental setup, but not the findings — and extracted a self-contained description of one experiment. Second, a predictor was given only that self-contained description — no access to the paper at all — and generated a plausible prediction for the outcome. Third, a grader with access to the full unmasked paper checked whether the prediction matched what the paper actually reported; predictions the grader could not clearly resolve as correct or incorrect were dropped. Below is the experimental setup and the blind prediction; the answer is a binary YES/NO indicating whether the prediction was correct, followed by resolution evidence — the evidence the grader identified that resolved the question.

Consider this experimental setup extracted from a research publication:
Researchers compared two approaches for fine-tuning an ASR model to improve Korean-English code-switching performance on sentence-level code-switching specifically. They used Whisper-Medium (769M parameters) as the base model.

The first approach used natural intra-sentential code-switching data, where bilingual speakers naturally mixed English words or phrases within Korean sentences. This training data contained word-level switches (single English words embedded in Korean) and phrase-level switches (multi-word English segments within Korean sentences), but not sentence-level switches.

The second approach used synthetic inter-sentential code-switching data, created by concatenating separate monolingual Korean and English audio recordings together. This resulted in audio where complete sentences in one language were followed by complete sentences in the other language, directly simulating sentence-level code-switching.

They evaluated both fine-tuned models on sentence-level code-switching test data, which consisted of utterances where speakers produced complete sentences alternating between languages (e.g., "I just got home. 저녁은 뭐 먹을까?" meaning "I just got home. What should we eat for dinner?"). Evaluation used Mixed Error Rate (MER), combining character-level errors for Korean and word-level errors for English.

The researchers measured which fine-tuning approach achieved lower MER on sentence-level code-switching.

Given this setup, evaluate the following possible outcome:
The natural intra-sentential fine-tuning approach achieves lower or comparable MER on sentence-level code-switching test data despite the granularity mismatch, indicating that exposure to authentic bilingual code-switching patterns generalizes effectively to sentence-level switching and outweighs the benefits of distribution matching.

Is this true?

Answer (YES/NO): NO